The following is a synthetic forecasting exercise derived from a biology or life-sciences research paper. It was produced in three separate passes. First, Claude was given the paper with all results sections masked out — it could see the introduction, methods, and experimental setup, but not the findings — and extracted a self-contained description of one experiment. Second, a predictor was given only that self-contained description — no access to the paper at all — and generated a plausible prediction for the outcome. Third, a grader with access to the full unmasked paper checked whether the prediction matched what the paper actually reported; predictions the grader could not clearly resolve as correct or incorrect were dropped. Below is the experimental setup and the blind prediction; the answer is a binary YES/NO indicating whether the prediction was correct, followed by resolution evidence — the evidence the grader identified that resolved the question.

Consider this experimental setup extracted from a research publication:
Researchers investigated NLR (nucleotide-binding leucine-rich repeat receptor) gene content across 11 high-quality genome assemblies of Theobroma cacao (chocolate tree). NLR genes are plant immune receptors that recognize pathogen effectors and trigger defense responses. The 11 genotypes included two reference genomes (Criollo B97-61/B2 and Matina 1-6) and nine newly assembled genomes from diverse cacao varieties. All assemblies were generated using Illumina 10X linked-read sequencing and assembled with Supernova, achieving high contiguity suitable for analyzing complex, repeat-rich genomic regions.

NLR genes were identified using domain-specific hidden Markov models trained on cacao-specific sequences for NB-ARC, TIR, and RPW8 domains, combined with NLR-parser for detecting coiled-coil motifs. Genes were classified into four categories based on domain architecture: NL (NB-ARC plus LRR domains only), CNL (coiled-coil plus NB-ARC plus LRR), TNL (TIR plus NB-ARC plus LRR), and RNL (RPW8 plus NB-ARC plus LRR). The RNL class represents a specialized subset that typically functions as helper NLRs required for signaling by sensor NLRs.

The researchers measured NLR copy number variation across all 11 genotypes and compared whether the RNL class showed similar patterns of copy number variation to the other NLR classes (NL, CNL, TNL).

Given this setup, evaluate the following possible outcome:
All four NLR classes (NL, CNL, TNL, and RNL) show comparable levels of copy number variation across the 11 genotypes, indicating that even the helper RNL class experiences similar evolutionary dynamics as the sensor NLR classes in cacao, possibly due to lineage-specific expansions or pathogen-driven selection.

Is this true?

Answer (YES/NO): NO